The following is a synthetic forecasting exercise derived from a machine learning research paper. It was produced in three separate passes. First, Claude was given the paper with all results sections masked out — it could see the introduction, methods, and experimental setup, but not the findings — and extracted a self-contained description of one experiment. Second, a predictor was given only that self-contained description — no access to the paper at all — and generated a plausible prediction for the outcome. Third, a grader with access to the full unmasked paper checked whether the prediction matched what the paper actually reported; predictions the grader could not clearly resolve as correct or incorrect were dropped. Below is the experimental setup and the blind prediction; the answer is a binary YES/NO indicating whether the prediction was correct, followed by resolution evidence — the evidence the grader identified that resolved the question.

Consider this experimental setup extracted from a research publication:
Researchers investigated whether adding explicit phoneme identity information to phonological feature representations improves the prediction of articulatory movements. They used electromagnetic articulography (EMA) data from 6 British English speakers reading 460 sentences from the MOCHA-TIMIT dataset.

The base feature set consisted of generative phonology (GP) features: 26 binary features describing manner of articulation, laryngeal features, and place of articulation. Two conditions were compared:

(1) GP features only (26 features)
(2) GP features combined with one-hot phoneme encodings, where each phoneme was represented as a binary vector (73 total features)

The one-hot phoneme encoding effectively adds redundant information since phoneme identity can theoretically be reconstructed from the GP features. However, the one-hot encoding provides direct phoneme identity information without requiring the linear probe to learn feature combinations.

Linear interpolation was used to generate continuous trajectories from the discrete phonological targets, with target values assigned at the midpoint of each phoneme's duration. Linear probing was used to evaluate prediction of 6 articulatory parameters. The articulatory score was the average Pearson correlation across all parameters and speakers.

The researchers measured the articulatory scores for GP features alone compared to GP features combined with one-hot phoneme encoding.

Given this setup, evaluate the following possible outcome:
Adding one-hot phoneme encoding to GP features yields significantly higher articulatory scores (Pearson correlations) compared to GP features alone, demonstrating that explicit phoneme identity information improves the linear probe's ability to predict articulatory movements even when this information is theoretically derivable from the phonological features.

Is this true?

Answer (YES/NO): YES